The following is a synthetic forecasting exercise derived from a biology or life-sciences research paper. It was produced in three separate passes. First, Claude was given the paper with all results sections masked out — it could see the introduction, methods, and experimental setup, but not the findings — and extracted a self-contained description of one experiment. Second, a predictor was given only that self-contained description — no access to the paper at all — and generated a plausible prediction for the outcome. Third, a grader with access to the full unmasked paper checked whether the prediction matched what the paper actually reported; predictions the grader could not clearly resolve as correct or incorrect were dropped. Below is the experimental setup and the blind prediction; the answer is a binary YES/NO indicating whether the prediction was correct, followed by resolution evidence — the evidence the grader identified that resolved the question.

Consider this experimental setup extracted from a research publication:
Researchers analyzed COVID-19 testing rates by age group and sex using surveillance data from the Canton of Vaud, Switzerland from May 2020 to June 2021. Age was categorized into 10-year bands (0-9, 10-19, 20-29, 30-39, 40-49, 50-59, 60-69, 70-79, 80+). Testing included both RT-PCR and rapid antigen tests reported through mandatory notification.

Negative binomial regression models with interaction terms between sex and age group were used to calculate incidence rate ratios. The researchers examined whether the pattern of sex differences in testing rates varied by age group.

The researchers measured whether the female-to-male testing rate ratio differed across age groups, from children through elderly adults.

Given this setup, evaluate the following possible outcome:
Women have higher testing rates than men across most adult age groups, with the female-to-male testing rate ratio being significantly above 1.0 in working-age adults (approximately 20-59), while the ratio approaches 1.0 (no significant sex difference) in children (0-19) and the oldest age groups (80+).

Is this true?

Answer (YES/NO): NO